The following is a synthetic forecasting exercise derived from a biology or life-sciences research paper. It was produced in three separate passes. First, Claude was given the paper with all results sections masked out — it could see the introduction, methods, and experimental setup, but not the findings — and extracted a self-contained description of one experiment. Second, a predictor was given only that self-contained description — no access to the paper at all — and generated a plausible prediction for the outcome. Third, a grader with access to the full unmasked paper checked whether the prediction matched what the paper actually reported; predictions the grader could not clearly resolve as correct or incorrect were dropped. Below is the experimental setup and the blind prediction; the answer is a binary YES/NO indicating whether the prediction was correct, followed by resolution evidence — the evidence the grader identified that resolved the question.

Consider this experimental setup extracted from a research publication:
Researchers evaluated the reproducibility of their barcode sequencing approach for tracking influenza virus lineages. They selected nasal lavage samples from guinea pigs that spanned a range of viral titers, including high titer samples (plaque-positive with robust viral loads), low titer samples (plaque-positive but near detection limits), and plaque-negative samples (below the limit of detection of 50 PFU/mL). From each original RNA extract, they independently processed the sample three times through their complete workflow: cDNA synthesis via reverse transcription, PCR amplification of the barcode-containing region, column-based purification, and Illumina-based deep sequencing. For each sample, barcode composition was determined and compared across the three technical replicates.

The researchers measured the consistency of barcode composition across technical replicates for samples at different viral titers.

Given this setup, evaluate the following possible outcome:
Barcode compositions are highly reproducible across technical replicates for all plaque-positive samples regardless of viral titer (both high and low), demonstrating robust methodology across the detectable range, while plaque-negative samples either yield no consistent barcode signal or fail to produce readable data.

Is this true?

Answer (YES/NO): YES